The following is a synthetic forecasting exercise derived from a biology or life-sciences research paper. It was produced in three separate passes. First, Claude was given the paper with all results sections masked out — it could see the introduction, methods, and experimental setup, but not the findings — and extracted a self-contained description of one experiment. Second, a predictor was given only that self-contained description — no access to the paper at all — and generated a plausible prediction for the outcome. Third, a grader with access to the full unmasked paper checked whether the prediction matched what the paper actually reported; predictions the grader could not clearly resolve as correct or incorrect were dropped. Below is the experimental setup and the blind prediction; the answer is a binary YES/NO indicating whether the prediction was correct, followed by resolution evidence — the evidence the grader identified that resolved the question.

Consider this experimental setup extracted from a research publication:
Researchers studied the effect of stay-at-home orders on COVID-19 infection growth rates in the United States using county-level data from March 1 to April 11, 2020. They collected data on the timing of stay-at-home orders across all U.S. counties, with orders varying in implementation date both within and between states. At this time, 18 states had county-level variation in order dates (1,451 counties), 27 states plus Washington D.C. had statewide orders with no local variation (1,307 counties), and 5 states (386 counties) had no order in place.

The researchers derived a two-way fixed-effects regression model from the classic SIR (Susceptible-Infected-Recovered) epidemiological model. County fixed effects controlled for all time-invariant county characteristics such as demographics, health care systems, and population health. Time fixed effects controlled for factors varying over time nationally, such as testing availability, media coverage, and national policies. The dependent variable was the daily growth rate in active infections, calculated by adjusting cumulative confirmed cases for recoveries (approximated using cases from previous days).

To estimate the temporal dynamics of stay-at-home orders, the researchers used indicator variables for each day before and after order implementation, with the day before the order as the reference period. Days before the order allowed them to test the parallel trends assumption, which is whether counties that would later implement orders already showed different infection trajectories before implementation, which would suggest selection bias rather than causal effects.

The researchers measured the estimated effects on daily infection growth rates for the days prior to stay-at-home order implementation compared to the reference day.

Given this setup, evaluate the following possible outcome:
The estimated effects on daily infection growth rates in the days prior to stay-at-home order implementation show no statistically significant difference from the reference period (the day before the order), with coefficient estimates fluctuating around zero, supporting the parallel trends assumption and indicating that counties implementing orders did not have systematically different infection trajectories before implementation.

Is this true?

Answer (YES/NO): YES